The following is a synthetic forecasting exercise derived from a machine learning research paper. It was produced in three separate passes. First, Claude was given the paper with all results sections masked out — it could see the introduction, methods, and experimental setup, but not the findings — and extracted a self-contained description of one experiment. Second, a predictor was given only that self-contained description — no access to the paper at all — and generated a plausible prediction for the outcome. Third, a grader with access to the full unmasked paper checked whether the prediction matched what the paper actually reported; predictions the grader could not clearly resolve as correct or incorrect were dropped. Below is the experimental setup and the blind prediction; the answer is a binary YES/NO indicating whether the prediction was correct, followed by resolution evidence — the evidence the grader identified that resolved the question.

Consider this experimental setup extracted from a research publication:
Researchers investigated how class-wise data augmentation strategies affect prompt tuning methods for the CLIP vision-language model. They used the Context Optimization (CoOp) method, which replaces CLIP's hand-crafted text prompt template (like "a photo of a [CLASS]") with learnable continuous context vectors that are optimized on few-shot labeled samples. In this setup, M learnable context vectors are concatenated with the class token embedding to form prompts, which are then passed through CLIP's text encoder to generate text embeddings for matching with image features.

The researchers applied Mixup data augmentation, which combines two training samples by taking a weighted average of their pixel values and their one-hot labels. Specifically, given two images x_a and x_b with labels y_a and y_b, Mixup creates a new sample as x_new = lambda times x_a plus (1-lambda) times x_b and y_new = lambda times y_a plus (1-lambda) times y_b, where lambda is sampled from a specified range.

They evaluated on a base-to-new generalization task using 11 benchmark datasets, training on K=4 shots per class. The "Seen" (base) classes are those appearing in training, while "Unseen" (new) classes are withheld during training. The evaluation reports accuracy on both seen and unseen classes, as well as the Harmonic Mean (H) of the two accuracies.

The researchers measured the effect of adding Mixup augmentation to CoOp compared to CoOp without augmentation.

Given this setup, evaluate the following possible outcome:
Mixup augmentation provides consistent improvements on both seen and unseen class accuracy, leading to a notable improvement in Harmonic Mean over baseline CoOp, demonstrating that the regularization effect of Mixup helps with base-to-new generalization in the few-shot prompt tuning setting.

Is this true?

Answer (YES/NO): NO